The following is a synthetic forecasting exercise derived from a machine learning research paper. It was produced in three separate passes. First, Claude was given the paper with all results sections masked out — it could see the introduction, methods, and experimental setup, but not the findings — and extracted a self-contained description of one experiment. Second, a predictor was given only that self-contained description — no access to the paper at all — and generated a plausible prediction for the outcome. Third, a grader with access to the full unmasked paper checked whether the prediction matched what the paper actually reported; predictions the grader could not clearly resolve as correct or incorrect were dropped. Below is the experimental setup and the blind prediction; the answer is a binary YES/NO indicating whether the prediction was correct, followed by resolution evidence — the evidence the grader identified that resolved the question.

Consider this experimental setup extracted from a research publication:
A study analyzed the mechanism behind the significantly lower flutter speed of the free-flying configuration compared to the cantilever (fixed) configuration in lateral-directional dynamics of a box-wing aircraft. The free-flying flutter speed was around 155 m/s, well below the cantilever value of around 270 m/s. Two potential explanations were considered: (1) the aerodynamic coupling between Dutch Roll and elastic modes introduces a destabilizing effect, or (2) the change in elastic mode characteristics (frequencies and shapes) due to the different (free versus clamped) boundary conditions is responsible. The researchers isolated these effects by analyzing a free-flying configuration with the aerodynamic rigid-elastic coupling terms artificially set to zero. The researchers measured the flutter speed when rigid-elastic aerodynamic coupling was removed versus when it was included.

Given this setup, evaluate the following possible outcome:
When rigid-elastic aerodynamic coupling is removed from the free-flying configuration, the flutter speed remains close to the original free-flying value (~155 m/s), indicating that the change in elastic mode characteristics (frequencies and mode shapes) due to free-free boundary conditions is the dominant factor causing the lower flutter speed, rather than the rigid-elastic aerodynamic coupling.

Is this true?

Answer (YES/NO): YES